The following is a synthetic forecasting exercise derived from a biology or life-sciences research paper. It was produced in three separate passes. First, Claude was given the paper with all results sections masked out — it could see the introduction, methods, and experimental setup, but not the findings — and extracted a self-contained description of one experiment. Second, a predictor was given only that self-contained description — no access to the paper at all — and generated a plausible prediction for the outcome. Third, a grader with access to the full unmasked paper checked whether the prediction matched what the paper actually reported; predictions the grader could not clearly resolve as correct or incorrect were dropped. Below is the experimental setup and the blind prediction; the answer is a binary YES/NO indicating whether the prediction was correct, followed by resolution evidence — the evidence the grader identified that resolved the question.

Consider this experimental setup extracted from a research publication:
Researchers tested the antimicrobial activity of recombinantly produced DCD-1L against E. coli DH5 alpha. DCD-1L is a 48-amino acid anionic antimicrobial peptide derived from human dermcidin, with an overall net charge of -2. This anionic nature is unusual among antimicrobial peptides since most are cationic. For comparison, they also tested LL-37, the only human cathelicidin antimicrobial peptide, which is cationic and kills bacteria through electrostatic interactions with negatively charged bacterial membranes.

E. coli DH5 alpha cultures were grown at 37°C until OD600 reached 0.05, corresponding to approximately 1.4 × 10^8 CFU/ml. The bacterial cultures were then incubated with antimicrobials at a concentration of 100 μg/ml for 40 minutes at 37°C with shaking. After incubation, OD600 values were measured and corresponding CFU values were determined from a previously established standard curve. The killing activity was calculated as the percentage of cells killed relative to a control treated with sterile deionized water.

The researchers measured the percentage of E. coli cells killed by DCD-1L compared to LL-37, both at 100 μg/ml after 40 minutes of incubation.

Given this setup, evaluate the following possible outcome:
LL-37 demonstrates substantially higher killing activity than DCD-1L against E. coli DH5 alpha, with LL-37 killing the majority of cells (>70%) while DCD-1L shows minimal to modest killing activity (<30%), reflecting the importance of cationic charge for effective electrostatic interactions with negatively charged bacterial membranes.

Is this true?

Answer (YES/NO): NO